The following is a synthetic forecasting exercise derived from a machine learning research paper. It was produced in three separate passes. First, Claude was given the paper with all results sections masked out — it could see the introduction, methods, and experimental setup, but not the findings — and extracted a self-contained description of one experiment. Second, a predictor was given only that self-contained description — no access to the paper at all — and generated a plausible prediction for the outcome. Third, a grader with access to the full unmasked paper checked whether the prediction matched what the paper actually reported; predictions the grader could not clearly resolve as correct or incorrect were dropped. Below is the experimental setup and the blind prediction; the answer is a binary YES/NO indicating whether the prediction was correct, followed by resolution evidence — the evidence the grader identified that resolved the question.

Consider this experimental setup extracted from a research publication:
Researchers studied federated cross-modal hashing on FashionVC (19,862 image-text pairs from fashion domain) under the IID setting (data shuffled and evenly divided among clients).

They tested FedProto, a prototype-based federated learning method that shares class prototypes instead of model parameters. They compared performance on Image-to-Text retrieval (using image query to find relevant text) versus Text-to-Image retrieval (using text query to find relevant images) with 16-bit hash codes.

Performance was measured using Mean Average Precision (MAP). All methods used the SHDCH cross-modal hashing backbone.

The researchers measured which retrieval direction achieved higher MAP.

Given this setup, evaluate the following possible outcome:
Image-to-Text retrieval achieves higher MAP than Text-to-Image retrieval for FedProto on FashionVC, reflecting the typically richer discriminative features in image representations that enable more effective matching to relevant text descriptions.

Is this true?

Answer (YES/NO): NO